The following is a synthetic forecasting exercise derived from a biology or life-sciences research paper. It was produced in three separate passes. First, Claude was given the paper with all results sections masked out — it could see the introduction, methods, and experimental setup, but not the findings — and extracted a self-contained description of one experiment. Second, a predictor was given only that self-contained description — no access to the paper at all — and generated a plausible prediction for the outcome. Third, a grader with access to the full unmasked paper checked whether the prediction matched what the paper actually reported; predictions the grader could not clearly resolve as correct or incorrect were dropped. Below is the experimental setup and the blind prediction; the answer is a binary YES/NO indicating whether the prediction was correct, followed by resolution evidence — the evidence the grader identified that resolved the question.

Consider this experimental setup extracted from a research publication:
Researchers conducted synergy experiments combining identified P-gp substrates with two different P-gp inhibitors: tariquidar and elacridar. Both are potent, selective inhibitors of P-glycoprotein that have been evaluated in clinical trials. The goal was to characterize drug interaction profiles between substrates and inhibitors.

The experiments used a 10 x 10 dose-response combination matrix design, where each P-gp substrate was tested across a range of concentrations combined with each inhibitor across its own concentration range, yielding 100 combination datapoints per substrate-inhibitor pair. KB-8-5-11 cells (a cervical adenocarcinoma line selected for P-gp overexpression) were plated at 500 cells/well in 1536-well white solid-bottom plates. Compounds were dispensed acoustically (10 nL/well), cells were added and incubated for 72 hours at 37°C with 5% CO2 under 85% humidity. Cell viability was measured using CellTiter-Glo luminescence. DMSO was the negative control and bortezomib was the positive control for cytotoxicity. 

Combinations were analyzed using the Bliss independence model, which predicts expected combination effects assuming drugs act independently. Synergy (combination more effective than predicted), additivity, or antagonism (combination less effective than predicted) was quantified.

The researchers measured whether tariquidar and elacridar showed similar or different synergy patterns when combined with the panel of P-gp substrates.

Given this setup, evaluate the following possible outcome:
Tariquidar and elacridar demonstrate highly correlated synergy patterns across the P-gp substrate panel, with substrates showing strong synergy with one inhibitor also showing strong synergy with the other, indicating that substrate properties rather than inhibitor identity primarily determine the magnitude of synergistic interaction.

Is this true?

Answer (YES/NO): NO